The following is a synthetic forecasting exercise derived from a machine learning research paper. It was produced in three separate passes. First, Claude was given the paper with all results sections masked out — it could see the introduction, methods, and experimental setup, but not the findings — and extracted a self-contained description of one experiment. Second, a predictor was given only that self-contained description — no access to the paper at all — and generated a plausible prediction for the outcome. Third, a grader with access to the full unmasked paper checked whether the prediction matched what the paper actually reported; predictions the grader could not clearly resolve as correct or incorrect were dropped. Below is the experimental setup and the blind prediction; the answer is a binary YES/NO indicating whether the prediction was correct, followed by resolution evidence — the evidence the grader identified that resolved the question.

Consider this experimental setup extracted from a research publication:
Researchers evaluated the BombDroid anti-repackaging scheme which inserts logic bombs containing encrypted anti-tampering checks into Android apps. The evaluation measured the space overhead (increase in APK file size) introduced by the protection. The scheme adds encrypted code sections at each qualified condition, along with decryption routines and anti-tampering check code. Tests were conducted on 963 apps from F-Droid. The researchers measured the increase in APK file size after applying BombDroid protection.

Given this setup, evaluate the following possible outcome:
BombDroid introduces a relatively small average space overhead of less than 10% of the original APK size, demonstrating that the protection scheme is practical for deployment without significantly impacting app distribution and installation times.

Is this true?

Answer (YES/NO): NO